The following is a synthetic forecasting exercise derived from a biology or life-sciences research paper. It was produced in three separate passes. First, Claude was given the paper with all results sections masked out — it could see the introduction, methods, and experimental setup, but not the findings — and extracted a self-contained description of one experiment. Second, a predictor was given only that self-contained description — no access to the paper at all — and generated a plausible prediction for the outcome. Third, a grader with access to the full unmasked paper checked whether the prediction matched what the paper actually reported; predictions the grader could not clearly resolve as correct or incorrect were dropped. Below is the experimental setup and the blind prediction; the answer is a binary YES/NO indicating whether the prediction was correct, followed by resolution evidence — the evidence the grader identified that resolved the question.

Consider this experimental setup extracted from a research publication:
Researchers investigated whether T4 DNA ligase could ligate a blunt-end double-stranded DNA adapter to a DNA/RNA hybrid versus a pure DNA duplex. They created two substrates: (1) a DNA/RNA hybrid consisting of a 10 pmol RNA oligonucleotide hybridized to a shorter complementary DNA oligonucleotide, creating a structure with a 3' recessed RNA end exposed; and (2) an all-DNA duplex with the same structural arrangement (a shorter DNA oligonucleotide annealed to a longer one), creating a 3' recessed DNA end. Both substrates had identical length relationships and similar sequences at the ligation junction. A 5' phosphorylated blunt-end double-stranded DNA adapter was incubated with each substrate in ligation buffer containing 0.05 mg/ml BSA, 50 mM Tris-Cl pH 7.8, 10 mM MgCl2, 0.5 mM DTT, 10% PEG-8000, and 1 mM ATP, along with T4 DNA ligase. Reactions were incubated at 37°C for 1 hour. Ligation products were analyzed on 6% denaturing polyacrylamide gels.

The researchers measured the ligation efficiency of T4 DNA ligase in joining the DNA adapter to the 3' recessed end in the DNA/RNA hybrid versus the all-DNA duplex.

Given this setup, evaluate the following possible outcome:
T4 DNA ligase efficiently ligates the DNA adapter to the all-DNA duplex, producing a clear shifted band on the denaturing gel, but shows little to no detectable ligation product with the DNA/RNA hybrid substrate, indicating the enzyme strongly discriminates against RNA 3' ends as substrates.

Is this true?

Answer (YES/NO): NO